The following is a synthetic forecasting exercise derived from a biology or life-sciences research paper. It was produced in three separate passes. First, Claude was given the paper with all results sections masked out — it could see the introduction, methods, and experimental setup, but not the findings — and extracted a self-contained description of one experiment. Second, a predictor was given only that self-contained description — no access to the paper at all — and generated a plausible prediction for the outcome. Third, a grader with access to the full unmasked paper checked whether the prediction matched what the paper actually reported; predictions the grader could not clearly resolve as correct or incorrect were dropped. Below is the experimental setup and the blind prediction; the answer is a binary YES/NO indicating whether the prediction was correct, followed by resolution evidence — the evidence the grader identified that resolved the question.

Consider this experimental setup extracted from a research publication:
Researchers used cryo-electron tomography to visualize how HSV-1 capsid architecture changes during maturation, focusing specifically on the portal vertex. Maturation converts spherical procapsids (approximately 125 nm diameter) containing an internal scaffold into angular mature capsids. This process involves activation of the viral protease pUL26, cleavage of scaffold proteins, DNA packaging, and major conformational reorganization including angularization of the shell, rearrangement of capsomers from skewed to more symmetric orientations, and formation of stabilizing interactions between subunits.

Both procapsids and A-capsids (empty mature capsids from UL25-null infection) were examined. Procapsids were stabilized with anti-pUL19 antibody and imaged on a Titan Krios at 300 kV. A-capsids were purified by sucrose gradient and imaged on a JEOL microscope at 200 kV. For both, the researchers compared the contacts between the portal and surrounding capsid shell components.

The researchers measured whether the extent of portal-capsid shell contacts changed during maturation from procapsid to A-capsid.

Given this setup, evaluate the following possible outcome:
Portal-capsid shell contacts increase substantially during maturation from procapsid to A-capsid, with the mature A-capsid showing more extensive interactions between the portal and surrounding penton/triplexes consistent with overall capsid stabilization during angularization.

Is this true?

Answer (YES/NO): YES